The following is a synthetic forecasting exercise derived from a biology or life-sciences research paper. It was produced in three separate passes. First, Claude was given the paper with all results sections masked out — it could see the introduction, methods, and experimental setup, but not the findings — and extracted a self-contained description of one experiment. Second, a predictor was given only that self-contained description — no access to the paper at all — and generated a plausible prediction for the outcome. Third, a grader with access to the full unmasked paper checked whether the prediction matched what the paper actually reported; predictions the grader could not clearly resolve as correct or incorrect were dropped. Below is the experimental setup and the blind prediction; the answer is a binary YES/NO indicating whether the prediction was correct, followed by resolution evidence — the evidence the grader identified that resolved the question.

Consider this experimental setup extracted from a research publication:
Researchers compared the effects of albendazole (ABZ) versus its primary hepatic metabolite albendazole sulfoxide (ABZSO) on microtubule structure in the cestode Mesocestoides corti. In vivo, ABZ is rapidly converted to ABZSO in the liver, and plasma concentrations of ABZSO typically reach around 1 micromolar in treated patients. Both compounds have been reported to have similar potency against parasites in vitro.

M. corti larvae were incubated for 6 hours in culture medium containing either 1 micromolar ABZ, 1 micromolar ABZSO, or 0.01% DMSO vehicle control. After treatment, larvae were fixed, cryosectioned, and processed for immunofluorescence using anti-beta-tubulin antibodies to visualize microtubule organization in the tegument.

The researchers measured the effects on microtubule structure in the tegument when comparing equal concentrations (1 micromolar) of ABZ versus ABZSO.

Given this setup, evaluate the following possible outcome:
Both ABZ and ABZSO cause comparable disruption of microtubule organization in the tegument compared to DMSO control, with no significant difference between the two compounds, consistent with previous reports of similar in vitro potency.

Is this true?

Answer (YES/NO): YES